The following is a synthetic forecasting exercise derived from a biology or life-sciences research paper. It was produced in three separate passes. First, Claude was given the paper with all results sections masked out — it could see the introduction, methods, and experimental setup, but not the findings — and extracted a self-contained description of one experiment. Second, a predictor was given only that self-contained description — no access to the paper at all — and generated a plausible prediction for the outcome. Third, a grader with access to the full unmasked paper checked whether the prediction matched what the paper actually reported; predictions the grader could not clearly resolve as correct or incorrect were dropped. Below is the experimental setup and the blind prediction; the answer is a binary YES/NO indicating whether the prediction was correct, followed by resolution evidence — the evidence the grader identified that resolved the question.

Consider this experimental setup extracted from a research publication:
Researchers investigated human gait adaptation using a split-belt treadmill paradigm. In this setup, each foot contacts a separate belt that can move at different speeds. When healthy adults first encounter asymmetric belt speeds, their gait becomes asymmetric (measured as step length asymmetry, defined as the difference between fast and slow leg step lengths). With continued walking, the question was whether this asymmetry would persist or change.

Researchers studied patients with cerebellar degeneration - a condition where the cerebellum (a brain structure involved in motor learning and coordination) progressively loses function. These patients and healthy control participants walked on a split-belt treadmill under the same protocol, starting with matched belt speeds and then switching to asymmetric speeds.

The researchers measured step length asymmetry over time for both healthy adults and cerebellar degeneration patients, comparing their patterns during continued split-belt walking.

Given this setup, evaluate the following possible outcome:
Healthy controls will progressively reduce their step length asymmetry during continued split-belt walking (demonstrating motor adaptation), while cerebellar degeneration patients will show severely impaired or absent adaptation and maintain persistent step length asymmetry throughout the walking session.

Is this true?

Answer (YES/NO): YES